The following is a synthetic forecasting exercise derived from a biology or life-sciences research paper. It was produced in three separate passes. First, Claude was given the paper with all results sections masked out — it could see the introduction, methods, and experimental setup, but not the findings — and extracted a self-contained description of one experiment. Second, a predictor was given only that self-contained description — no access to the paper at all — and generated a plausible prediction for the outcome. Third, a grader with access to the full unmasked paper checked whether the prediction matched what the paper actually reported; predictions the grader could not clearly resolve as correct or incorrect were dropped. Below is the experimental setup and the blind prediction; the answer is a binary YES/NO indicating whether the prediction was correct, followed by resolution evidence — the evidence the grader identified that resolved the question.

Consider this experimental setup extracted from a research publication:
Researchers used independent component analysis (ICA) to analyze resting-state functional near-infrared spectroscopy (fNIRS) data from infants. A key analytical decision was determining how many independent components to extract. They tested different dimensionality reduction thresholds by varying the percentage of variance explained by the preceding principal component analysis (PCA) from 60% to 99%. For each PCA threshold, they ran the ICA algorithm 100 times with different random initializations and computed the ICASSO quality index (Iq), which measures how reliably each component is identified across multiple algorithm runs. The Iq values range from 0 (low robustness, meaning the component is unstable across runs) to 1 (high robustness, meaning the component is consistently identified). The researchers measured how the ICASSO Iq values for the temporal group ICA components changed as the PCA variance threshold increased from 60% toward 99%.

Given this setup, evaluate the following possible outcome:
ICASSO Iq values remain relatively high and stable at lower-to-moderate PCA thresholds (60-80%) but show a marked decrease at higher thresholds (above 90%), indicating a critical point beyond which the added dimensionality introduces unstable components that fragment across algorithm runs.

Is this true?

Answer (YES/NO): NO